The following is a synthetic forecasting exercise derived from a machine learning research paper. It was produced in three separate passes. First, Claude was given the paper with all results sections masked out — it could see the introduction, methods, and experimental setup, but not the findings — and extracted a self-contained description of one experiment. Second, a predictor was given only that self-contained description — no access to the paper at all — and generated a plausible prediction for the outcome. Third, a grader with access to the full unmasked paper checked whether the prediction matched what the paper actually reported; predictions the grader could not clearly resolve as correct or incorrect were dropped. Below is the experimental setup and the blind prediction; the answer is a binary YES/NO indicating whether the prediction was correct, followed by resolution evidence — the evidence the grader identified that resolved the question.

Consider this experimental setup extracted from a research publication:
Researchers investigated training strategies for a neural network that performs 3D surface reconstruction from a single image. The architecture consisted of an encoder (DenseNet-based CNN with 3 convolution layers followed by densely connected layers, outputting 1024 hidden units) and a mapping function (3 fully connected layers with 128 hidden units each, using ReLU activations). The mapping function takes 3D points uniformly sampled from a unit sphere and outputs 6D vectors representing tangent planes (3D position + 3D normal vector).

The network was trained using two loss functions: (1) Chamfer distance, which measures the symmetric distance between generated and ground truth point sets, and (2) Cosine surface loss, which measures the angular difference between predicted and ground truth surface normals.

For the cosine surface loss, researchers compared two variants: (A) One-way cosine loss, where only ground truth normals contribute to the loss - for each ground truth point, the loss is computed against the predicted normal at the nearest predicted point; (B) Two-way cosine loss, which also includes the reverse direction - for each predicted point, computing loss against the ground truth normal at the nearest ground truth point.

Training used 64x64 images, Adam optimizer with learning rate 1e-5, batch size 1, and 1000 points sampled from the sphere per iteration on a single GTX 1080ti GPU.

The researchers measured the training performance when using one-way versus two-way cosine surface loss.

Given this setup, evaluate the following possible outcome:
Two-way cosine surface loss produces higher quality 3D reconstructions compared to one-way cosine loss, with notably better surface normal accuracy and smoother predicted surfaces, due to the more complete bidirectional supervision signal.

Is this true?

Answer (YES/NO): NO